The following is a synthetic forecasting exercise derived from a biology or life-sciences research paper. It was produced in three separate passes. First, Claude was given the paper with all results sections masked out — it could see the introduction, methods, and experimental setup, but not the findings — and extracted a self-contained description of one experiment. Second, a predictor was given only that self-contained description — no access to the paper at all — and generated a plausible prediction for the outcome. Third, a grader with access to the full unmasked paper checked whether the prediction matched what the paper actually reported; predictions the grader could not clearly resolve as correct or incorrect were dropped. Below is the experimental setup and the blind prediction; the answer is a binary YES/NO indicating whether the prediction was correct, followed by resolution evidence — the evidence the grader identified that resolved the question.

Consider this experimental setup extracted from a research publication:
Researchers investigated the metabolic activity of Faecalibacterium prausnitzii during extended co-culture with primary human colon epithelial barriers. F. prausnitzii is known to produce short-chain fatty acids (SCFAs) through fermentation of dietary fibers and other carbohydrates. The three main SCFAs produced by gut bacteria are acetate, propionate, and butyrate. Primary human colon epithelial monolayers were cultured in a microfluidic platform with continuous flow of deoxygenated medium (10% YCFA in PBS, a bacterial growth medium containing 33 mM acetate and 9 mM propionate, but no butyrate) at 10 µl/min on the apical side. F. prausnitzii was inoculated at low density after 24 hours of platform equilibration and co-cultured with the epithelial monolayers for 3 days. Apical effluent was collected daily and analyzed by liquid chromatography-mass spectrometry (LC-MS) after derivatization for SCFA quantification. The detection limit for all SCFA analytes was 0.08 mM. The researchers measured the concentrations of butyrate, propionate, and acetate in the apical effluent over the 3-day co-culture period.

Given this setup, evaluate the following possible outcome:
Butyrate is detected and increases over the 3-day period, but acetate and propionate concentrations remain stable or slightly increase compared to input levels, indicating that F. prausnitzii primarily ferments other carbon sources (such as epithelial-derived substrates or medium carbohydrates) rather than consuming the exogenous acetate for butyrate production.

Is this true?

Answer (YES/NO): NO